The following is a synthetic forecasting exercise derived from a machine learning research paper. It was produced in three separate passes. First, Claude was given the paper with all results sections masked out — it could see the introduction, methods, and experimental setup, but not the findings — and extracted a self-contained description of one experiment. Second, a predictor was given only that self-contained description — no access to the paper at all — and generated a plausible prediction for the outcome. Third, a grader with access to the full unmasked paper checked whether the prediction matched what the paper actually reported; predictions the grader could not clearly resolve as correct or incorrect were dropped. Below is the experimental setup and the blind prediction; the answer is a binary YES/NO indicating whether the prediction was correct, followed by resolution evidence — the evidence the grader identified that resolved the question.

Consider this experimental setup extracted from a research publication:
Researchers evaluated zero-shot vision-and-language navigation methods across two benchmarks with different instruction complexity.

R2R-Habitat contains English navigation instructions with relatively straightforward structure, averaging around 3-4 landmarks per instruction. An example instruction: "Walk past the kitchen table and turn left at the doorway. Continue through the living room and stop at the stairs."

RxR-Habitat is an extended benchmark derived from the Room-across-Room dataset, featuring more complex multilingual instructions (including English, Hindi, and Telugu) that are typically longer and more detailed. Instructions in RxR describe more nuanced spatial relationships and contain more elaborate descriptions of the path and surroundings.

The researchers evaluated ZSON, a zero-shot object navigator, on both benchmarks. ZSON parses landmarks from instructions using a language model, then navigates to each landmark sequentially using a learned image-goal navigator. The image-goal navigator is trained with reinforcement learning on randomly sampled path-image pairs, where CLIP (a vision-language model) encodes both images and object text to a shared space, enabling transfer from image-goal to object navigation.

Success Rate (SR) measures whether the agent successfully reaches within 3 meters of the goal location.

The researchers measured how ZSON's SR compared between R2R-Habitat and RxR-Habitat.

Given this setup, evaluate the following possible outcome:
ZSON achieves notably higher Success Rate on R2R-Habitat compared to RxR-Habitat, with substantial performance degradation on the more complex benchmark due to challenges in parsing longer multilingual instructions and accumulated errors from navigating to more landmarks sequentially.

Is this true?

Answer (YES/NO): NO